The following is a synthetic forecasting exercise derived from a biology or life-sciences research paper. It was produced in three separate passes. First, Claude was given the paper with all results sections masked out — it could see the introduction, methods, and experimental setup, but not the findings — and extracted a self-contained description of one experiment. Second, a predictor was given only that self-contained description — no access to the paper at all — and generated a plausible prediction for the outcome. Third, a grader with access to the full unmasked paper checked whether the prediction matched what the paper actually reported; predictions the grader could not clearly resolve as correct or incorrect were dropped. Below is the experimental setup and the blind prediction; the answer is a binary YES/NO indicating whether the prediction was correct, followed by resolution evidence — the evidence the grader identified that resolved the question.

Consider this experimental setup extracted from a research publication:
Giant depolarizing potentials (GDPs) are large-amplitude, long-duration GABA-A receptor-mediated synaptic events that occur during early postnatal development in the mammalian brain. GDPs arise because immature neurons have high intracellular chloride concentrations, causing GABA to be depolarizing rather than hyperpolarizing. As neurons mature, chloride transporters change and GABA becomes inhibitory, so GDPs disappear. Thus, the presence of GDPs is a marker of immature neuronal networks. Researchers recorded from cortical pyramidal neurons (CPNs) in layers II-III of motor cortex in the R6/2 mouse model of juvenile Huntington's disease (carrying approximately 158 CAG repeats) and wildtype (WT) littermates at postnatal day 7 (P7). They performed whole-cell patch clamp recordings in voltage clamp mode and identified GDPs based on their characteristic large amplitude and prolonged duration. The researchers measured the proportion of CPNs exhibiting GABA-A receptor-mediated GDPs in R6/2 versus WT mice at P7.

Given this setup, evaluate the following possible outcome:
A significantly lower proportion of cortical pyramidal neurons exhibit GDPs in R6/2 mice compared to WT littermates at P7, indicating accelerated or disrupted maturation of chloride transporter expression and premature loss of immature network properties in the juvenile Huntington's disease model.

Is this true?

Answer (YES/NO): NO